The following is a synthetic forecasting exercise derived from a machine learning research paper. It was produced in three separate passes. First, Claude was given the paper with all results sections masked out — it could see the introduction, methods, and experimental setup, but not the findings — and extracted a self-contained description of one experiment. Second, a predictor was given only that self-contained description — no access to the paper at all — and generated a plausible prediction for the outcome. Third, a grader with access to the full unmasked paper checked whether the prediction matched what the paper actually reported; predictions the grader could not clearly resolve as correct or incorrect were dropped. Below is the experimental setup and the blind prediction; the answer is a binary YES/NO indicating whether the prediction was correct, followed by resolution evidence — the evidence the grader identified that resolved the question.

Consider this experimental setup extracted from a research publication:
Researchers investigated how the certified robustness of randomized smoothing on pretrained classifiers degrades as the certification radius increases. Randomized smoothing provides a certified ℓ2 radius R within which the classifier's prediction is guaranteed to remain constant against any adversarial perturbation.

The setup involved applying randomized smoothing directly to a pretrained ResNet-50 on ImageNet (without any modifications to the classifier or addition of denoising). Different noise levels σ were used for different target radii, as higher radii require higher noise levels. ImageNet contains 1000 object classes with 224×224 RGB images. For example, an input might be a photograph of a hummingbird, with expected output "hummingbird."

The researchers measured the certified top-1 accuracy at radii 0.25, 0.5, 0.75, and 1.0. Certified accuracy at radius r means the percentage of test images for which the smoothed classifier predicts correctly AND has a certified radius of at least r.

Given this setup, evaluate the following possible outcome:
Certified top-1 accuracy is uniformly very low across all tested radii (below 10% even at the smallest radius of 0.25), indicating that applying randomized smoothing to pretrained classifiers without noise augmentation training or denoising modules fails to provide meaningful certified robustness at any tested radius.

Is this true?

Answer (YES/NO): NO